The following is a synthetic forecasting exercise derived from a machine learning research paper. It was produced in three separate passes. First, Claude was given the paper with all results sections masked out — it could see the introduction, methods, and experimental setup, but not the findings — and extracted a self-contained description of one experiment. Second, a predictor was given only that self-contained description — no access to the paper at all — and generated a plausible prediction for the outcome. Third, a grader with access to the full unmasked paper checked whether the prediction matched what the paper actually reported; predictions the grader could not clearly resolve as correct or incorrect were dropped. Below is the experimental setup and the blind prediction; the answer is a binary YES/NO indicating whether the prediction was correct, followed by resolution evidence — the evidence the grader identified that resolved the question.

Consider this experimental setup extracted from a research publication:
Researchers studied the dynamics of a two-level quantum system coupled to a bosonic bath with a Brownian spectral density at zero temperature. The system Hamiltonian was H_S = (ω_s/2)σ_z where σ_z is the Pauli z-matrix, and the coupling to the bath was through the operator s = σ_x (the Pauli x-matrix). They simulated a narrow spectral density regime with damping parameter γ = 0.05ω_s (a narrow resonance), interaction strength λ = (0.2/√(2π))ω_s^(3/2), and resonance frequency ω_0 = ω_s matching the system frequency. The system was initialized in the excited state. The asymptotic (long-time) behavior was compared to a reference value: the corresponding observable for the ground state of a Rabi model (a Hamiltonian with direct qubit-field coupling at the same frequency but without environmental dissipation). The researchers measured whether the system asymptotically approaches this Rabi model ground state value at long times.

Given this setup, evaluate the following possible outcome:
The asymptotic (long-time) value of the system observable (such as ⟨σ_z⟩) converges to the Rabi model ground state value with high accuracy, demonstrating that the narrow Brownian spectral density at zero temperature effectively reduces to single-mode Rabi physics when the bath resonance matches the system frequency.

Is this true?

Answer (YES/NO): YES